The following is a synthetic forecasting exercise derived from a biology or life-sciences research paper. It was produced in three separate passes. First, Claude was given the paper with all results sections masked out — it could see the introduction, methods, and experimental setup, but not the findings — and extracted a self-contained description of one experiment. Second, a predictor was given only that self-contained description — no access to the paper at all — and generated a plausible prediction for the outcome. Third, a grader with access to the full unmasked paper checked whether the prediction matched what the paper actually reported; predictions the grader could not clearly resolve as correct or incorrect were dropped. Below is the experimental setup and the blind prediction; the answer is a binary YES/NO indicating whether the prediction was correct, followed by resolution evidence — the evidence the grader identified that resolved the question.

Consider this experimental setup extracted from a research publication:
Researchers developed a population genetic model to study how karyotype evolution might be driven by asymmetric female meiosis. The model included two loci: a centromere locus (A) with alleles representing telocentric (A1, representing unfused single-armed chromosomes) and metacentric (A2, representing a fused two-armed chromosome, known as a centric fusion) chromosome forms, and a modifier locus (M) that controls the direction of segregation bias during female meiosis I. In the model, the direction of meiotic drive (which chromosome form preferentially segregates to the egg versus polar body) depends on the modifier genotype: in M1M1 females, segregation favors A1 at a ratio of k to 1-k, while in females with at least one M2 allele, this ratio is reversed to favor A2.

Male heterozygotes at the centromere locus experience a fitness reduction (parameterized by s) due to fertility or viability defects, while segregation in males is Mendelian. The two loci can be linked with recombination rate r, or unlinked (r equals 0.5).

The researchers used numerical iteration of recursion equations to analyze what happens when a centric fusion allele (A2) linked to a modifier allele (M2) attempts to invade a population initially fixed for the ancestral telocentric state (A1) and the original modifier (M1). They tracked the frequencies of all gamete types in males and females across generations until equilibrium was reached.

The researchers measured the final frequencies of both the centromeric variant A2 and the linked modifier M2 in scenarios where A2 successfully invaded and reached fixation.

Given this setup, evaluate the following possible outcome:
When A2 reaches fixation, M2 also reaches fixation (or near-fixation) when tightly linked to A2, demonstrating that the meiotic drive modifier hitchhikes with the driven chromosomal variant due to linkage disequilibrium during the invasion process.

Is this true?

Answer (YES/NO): NO